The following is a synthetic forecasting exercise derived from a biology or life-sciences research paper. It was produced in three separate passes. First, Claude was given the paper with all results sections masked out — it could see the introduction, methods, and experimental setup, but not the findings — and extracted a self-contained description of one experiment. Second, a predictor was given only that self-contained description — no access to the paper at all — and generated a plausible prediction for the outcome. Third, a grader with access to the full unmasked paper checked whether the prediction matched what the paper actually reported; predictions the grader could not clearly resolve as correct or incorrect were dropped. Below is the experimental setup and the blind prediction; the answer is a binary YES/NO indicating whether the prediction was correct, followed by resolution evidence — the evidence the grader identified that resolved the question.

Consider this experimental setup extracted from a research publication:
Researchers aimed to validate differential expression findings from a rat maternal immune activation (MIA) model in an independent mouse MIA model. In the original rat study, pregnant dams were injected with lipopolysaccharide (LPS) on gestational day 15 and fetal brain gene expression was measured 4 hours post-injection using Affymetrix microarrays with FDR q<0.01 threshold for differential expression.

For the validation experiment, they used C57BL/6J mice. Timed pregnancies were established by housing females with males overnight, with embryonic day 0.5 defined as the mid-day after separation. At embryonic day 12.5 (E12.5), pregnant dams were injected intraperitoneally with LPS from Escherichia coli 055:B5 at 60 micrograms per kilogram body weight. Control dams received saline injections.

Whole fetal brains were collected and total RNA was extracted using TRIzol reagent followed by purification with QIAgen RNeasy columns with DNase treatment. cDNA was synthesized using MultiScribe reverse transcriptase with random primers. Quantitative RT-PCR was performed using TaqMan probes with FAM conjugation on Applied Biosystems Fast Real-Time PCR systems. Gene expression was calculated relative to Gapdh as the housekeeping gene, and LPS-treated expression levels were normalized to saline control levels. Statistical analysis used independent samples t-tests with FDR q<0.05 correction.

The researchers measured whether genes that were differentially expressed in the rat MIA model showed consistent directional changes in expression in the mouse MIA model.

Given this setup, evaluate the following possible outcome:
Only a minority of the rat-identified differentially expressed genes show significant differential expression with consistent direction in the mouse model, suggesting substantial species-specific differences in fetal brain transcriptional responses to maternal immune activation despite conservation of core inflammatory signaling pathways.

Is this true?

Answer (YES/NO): NO